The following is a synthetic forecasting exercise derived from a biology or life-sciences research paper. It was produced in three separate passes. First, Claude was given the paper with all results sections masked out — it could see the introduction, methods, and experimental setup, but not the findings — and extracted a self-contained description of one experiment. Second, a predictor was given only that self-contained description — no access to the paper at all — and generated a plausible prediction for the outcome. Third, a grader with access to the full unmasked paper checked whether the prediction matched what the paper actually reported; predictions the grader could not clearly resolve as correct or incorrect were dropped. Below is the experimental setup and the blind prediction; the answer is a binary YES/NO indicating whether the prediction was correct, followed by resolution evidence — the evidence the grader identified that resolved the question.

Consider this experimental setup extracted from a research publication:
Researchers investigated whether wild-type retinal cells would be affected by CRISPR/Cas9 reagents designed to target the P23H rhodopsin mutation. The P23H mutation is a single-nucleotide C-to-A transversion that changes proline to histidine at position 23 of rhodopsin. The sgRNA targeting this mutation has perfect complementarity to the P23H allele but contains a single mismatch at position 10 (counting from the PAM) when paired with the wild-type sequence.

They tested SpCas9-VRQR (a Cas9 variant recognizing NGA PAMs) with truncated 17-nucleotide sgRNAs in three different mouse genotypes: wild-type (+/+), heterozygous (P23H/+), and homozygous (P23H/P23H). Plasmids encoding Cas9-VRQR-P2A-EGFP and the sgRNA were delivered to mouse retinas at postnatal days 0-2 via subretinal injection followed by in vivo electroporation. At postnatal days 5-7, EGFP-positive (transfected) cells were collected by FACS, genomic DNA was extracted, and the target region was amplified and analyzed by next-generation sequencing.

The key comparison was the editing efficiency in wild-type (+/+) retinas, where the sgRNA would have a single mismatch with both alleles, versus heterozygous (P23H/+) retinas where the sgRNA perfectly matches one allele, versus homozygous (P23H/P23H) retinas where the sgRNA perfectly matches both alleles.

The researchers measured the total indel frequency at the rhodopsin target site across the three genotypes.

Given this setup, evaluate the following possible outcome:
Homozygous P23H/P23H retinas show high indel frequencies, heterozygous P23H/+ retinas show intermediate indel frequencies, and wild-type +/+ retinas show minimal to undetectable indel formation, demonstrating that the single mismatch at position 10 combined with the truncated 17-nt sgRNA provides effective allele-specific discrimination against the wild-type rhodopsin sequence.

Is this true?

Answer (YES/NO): YES